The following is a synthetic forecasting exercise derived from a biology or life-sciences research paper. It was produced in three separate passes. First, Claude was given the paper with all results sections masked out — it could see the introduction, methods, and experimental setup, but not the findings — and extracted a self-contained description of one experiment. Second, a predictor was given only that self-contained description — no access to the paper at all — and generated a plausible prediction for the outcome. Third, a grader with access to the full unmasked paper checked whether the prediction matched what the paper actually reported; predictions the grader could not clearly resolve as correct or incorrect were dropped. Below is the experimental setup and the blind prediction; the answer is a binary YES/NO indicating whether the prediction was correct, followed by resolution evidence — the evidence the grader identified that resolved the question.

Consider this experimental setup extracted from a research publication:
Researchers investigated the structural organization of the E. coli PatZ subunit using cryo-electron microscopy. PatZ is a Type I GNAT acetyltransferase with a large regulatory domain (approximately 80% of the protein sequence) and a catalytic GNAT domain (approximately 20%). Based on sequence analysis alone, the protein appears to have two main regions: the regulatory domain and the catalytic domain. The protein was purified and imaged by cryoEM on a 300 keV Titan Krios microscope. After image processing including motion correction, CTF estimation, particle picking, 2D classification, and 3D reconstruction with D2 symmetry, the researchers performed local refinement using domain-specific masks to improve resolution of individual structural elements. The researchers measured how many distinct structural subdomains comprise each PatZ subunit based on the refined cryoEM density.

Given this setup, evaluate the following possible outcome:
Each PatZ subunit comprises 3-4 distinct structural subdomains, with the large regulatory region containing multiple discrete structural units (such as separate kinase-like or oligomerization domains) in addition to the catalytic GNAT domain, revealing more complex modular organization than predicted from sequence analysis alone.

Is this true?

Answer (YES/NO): YES